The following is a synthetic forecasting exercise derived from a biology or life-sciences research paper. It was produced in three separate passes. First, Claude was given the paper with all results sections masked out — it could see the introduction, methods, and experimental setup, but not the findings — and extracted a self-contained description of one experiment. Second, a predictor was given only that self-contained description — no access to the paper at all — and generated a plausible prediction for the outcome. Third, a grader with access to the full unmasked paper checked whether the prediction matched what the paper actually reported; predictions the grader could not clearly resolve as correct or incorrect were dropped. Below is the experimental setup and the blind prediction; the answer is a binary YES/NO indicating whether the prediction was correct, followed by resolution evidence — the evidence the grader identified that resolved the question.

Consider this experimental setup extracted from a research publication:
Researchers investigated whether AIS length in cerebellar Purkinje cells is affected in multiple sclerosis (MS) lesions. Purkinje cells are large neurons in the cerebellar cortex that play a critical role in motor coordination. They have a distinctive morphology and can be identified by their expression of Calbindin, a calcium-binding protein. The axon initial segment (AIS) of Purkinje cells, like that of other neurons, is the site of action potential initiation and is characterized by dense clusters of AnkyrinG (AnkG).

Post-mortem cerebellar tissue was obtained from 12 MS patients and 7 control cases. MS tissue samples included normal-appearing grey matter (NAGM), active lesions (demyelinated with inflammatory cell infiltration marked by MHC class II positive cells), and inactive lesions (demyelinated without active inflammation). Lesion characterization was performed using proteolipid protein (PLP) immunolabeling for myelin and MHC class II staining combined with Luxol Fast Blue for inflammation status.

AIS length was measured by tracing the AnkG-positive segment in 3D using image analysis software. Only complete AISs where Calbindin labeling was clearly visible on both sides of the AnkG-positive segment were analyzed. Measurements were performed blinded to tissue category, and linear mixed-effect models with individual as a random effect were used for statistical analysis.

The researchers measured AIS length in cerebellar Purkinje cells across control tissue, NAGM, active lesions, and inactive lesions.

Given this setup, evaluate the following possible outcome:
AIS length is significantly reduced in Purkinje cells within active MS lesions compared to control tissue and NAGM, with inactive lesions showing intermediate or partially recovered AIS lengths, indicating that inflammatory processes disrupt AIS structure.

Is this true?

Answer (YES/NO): NO